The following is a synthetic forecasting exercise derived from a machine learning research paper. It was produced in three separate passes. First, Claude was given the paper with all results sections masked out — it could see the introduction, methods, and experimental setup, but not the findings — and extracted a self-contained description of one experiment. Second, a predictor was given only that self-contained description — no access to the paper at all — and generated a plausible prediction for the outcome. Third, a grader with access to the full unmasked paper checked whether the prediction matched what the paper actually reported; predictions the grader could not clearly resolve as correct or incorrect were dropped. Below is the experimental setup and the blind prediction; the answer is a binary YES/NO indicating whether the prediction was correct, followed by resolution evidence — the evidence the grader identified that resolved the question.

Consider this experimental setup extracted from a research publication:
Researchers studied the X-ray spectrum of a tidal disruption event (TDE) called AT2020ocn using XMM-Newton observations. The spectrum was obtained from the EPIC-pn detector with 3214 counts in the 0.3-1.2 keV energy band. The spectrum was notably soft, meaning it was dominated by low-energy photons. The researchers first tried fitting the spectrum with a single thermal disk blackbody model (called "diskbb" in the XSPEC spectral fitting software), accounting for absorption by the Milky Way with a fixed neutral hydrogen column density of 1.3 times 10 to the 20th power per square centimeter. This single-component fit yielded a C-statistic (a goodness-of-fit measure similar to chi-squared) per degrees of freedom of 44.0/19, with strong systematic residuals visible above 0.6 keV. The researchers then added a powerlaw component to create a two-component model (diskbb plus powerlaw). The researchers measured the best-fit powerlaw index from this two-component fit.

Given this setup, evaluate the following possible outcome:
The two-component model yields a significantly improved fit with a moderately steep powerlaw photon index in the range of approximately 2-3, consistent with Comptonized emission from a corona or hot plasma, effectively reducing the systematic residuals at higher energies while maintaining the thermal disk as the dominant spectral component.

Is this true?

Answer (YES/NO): NO